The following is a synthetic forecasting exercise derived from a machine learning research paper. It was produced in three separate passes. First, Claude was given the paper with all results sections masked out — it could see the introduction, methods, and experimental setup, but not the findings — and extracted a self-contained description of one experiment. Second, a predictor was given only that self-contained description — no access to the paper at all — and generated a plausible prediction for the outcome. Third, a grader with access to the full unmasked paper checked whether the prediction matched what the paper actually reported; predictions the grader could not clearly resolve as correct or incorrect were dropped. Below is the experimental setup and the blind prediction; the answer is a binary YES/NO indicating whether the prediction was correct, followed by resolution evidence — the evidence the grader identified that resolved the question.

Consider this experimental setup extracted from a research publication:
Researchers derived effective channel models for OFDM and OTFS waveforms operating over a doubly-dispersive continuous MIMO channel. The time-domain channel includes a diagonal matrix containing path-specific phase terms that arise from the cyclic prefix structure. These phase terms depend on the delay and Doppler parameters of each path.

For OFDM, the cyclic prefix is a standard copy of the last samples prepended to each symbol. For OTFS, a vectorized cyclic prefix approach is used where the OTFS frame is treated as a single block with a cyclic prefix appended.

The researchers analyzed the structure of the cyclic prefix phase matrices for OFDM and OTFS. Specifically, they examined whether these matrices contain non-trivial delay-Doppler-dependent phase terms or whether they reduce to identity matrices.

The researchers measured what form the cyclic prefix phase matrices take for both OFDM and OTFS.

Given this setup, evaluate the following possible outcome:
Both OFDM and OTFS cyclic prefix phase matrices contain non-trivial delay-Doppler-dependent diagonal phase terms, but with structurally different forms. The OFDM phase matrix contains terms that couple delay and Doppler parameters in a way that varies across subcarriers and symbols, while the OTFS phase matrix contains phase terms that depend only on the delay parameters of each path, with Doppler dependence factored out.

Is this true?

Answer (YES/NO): NO